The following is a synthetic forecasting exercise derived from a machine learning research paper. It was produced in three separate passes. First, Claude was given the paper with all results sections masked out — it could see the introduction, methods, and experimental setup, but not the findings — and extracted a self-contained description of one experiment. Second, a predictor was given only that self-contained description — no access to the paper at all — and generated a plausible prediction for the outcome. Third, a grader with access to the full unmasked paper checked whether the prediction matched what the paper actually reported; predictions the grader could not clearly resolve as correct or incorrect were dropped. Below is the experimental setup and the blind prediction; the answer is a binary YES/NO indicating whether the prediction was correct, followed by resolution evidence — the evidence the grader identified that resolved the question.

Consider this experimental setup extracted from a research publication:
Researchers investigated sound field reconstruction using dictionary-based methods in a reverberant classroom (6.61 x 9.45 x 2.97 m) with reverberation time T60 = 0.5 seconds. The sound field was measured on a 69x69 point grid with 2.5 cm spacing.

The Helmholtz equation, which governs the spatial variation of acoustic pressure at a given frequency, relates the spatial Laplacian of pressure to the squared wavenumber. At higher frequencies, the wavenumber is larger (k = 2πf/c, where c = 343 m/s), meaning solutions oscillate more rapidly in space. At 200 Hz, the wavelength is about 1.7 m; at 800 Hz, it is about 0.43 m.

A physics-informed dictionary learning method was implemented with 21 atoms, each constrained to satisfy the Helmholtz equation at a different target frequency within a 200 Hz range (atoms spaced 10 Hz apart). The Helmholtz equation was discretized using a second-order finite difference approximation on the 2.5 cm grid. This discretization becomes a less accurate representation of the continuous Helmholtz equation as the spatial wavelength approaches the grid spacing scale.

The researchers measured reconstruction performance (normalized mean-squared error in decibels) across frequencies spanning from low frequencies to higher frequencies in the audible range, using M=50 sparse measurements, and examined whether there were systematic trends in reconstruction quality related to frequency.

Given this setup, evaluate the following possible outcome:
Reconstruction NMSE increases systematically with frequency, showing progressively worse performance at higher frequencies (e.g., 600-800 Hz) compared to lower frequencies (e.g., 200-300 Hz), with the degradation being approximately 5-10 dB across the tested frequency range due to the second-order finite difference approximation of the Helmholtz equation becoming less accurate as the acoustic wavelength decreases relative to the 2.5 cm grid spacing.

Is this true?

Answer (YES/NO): NO